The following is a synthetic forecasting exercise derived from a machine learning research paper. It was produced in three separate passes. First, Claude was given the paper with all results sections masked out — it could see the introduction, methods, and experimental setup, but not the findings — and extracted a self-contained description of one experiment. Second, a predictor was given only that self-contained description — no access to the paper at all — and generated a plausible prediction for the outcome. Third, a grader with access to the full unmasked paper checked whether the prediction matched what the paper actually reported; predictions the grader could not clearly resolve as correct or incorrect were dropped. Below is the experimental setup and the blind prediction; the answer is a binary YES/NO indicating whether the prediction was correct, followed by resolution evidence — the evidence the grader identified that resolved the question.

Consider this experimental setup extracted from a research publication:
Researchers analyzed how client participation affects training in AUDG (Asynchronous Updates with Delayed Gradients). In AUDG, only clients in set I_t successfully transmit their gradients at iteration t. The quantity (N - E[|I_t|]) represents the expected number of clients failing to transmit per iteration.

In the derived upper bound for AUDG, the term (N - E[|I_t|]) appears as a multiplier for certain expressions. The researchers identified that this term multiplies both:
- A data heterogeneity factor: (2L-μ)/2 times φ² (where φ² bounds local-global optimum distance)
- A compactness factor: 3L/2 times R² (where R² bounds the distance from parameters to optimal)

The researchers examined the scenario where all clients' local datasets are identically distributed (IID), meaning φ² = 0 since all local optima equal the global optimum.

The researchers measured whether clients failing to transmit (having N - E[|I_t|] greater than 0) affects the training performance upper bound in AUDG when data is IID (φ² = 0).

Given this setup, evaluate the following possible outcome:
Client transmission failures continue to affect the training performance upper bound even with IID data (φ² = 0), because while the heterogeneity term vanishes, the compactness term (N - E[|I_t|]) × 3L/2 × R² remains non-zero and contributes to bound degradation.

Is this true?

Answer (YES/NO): YES